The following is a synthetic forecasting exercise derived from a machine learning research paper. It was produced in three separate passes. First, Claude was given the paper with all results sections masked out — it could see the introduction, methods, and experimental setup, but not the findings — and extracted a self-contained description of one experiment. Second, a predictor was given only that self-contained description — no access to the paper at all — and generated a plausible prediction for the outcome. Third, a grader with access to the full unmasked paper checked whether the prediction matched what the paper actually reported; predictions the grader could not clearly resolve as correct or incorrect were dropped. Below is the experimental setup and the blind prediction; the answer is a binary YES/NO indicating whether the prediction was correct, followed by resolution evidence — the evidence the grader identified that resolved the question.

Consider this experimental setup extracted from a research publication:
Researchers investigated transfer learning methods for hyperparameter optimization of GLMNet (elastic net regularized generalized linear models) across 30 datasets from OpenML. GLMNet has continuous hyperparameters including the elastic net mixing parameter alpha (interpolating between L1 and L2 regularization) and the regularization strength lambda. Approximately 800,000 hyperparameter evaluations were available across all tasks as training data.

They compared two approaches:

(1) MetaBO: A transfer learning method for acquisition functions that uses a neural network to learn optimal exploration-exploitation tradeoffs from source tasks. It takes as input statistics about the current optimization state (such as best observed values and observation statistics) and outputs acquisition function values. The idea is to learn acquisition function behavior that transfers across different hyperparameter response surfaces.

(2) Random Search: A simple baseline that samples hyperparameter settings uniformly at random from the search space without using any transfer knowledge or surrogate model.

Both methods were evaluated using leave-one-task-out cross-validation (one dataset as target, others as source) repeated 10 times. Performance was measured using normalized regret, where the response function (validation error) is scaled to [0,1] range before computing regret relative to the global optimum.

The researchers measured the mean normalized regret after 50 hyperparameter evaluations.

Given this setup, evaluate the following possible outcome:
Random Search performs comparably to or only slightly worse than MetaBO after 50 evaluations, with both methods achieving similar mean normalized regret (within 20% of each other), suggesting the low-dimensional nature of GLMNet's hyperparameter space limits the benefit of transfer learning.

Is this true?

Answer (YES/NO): NO